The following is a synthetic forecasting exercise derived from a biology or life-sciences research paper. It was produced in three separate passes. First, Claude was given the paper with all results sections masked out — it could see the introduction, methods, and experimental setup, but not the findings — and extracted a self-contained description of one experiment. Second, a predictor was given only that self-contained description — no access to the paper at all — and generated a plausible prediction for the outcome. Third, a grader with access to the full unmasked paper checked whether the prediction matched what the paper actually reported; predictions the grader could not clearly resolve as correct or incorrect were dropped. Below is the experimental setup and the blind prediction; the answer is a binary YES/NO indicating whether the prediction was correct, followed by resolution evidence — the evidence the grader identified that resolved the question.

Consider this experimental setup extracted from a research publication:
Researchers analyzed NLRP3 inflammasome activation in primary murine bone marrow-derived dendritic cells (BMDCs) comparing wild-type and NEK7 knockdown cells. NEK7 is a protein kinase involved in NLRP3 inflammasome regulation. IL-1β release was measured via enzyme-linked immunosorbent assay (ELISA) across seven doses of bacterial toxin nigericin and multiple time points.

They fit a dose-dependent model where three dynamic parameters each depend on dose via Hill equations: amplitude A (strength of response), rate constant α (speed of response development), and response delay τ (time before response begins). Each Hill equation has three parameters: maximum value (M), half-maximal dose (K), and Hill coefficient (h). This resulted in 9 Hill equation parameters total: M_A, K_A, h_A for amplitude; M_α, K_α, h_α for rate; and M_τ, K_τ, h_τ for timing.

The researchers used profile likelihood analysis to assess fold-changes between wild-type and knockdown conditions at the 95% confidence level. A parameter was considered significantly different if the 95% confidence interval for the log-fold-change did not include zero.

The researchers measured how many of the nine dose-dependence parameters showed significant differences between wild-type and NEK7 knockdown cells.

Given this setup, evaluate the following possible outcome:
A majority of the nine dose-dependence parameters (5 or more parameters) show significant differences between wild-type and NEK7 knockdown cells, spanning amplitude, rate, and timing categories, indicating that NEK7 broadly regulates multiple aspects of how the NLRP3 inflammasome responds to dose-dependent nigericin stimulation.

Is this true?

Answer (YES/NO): NO